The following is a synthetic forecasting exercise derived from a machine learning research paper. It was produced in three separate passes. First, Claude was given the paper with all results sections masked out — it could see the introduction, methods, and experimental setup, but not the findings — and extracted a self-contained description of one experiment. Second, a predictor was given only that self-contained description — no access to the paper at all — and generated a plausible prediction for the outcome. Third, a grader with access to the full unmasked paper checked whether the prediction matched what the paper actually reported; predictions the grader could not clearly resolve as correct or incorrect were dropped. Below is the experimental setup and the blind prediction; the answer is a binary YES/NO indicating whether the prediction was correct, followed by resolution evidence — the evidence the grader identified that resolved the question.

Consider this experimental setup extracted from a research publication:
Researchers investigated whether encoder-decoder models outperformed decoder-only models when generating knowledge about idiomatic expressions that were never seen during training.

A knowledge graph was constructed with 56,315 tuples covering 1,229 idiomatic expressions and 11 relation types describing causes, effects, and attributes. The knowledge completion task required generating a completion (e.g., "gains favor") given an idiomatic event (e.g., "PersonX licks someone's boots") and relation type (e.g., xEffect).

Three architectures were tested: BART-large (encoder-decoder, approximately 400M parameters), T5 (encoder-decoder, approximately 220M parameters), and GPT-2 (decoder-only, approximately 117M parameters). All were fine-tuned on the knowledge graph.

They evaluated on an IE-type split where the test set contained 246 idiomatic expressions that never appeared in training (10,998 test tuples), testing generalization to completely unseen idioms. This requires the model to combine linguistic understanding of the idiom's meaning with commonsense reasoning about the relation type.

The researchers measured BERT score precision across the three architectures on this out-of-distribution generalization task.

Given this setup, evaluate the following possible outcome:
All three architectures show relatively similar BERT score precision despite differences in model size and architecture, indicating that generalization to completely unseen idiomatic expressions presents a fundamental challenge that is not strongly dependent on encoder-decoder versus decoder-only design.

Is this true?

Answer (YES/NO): NO